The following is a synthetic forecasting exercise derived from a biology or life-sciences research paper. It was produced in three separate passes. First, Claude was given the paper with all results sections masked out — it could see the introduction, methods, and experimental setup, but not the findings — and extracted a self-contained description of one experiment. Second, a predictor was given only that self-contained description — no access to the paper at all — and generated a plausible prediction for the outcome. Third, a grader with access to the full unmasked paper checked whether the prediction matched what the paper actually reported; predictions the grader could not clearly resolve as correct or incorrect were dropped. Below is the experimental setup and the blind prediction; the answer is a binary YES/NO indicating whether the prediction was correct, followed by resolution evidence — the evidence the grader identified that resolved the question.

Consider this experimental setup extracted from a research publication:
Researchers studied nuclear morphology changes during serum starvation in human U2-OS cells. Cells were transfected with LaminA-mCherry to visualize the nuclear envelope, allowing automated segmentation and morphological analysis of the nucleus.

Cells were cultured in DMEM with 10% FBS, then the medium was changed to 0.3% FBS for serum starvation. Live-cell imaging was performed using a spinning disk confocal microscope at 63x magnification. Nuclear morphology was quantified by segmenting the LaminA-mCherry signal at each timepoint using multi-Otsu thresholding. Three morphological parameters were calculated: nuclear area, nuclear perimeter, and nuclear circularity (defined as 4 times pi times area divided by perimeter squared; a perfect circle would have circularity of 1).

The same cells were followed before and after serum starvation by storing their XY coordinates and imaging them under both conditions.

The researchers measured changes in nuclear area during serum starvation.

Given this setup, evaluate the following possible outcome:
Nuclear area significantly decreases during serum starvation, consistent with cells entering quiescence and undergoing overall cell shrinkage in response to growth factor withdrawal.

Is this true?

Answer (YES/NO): YES